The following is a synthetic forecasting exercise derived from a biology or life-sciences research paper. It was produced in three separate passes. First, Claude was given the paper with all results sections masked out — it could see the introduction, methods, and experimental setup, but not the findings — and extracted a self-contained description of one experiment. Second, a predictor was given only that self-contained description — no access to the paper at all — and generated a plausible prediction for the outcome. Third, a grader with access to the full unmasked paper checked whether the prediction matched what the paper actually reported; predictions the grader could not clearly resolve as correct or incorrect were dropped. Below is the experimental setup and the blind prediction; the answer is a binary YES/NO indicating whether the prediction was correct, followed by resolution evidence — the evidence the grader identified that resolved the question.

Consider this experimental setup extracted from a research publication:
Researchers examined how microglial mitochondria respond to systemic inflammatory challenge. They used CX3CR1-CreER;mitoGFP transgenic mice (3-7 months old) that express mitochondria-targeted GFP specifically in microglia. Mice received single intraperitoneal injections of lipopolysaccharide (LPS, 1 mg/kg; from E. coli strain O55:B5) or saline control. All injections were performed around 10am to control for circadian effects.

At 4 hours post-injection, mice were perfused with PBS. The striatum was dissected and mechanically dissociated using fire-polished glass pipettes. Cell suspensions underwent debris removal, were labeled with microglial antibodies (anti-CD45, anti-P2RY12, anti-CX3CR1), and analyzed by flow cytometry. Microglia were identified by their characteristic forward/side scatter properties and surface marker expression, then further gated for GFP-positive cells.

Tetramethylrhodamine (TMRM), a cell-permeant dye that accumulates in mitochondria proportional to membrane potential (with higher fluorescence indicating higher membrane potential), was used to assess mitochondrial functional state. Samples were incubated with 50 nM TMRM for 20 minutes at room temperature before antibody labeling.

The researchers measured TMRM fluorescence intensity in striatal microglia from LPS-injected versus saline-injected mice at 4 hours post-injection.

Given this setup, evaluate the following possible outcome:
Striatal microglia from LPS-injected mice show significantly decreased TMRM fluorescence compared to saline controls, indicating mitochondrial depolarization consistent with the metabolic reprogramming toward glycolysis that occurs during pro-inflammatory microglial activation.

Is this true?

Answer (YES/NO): NO